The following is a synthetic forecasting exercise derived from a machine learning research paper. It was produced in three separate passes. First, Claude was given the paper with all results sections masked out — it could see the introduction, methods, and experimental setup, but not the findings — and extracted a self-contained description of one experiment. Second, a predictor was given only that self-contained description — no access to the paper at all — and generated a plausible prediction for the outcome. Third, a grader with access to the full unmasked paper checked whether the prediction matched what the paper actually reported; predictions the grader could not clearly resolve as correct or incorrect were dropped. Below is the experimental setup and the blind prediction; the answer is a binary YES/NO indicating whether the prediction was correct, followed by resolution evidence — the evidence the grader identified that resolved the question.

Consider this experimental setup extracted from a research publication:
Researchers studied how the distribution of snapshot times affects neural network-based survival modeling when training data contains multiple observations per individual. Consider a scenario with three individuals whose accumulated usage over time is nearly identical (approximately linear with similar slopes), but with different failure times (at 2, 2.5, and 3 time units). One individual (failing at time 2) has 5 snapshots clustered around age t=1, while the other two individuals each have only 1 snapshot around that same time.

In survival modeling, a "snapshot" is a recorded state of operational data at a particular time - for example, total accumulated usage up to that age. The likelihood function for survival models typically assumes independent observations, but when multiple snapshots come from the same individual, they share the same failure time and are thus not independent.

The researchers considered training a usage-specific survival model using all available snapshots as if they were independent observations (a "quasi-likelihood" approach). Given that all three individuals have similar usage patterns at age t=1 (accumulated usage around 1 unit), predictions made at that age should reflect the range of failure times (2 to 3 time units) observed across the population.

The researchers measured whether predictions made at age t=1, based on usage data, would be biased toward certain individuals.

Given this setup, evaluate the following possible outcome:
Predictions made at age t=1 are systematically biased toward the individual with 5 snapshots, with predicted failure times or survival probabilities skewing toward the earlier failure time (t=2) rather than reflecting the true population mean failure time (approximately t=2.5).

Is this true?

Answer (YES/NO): YES